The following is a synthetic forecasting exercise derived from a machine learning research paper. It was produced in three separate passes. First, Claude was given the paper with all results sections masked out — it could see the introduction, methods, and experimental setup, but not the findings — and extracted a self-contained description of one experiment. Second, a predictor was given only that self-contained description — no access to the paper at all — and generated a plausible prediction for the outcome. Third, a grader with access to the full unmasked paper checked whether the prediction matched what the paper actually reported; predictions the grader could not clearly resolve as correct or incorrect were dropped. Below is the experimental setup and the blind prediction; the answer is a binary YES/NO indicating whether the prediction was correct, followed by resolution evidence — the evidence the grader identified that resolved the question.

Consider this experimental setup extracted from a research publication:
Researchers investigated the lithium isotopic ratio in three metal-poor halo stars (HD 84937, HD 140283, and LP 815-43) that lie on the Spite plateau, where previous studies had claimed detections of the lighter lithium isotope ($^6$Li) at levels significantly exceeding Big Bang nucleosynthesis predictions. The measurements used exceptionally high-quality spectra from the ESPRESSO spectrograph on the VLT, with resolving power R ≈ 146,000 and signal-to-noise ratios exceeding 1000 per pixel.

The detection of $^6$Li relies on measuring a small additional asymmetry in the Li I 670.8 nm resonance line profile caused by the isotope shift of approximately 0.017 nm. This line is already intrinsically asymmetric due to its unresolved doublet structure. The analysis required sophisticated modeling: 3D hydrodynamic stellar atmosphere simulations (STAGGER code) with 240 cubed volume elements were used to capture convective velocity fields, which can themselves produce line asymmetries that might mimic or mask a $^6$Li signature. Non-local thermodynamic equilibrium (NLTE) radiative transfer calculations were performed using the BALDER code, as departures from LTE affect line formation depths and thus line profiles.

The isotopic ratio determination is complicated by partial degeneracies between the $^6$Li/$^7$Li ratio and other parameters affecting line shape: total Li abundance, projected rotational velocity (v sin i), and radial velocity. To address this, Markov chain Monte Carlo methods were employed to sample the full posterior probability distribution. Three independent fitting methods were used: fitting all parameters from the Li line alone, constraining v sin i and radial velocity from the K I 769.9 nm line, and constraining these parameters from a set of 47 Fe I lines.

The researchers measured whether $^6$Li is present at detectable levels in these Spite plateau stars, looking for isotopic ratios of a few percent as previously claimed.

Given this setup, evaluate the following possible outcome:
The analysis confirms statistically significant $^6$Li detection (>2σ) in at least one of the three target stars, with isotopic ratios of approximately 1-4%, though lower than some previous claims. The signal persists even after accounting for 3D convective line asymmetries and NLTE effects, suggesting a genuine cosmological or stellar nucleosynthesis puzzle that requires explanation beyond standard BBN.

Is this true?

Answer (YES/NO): NO